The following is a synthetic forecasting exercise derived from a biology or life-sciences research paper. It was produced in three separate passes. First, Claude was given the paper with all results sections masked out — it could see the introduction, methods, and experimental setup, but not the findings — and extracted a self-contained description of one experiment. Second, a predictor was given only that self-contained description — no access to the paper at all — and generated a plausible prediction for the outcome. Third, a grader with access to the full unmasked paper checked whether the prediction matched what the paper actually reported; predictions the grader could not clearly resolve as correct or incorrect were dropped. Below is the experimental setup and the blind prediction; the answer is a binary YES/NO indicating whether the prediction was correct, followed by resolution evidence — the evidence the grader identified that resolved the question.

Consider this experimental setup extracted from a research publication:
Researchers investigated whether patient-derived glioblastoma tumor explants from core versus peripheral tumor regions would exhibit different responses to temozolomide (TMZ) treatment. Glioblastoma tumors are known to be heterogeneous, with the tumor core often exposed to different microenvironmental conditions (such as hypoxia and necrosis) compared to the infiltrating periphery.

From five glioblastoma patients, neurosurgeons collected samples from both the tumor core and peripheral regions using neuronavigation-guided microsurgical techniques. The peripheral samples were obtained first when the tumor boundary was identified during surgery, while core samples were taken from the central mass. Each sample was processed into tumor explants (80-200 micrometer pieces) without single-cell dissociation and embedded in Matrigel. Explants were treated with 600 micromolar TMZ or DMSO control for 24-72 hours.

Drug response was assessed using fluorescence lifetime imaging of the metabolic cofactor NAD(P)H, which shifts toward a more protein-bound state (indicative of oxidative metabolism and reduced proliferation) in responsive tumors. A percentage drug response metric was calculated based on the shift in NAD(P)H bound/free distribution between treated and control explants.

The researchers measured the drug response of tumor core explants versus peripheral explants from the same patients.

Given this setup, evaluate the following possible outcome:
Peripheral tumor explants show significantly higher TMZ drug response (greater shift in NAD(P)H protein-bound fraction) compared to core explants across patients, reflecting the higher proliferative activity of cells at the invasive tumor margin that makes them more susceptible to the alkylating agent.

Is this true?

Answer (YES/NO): NO